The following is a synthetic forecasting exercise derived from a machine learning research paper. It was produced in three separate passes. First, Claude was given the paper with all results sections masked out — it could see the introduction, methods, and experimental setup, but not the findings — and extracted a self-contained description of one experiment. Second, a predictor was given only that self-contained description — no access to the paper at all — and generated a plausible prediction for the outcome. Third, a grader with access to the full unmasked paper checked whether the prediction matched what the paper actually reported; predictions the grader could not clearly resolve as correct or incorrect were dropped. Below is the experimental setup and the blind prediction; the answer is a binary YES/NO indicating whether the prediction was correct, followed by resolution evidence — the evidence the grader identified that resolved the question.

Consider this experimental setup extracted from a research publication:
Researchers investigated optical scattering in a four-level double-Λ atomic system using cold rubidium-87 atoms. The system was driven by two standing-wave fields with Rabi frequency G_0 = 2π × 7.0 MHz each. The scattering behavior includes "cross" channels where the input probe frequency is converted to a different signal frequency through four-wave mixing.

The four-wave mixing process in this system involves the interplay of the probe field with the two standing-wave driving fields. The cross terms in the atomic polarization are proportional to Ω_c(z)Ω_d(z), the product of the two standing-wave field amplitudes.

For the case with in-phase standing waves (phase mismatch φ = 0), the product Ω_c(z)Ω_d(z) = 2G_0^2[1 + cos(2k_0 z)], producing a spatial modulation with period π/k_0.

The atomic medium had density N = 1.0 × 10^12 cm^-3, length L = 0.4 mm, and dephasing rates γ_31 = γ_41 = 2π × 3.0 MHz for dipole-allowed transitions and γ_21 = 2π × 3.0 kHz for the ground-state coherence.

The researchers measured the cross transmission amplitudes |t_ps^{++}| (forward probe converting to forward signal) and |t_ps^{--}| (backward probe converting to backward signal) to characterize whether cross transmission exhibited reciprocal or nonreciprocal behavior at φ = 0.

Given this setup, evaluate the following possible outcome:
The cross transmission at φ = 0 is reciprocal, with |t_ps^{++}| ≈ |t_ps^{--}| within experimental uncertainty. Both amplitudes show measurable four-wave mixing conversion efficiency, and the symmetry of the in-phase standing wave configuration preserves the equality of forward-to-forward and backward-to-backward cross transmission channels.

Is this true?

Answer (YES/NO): YES